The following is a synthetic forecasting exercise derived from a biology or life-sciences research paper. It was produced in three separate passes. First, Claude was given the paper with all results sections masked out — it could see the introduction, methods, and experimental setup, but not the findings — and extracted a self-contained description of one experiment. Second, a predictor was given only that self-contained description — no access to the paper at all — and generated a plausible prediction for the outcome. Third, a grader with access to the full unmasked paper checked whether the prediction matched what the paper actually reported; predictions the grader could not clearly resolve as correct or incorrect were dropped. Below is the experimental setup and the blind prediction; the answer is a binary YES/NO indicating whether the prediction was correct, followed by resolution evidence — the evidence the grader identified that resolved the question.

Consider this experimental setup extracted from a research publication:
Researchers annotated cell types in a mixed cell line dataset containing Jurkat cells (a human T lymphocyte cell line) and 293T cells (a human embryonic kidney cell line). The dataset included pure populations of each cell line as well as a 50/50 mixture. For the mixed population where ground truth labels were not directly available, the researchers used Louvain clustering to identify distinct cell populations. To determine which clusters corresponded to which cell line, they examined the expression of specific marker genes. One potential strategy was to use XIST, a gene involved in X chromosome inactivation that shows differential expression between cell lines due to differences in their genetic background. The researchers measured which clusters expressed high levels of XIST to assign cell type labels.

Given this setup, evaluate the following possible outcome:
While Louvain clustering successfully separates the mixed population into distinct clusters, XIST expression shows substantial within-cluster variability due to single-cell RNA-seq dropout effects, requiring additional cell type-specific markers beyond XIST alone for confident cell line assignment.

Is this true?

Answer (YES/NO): NO